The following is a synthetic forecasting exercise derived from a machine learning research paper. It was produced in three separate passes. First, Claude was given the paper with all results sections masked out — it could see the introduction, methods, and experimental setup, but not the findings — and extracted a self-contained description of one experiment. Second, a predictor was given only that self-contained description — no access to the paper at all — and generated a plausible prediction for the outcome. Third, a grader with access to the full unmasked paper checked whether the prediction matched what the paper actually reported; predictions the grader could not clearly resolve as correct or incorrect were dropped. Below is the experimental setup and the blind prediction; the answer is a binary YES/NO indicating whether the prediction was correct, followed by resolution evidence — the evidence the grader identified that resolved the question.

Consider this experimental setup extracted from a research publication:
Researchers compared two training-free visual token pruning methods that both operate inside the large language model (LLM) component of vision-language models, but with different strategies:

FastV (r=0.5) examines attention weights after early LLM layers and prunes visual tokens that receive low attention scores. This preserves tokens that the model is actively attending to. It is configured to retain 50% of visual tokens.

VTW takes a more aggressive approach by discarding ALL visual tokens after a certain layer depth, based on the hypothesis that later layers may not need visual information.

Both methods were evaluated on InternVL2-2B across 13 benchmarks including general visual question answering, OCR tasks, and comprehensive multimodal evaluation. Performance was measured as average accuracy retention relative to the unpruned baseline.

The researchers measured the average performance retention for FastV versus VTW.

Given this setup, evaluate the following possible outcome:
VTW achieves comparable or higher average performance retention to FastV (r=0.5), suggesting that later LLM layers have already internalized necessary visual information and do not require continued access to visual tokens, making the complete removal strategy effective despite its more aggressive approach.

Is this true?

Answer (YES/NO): NO